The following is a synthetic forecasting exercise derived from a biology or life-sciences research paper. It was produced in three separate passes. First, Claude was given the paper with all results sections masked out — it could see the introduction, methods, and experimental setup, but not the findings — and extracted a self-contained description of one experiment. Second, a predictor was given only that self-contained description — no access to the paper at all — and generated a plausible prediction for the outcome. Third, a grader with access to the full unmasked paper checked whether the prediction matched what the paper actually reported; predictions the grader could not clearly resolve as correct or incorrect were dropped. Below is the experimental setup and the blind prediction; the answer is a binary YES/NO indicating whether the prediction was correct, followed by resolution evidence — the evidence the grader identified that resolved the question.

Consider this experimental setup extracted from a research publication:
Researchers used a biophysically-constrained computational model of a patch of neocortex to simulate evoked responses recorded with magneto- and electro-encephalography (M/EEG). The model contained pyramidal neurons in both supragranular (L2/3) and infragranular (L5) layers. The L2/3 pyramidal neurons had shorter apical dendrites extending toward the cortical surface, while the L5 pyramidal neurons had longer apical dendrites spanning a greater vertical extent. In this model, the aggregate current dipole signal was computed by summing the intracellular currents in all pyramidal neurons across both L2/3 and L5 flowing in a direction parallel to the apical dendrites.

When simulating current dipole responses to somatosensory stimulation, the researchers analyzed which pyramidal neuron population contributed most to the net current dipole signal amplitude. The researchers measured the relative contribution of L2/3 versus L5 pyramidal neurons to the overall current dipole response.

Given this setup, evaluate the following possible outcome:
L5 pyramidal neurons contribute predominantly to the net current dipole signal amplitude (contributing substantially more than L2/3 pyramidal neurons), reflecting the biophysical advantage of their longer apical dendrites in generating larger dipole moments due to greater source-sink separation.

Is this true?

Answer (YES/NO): YES